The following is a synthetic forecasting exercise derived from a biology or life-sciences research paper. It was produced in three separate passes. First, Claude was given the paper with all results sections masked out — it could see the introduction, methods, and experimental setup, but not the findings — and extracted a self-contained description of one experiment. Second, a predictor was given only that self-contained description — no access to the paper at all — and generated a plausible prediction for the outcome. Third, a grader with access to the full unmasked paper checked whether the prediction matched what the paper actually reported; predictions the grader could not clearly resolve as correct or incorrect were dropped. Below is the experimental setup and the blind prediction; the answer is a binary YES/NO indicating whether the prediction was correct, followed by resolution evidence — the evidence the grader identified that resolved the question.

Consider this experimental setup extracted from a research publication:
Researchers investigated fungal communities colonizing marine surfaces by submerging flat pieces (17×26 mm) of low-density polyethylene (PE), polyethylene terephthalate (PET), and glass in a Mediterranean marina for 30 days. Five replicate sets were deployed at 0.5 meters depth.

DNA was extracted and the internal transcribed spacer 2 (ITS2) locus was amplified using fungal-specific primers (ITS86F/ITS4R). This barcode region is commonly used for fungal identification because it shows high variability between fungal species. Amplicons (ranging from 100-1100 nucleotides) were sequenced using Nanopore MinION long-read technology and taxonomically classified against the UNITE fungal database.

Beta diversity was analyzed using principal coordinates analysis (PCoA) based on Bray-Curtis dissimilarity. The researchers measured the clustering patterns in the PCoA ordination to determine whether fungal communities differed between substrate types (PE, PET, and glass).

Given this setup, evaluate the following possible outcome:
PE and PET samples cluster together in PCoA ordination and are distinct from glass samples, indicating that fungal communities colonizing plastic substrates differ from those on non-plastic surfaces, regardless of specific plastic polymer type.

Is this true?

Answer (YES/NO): NO